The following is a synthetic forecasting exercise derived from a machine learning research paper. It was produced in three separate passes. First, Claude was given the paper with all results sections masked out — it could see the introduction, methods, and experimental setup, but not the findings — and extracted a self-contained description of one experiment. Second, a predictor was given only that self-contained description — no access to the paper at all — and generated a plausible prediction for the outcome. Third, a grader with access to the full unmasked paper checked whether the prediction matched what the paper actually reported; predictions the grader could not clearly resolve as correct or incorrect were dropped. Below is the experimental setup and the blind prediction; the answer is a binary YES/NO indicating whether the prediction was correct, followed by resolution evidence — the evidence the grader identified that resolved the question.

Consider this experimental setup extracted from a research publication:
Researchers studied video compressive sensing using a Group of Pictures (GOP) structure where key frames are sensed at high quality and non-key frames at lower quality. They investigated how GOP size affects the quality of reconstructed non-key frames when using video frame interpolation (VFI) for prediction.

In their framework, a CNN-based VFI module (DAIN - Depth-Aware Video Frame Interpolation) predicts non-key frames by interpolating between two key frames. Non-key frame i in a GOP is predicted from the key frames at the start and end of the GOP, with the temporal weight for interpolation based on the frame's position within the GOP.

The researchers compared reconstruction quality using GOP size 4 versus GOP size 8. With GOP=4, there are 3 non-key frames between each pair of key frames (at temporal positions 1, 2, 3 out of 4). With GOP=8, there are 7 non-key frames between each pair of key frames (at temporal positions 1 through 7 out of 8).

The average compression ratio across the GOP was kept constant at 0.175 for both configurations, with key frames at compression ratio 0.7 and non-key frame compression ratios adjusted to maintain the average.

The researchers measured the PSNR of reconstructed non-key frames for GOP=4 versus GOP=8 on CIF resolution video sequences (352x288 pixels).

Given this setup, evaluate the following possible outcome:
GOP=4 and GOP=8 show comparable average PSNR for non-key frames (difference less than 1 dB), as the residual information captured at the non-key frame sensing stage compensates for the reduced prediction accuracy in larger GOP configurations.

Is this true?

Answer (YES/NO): NO